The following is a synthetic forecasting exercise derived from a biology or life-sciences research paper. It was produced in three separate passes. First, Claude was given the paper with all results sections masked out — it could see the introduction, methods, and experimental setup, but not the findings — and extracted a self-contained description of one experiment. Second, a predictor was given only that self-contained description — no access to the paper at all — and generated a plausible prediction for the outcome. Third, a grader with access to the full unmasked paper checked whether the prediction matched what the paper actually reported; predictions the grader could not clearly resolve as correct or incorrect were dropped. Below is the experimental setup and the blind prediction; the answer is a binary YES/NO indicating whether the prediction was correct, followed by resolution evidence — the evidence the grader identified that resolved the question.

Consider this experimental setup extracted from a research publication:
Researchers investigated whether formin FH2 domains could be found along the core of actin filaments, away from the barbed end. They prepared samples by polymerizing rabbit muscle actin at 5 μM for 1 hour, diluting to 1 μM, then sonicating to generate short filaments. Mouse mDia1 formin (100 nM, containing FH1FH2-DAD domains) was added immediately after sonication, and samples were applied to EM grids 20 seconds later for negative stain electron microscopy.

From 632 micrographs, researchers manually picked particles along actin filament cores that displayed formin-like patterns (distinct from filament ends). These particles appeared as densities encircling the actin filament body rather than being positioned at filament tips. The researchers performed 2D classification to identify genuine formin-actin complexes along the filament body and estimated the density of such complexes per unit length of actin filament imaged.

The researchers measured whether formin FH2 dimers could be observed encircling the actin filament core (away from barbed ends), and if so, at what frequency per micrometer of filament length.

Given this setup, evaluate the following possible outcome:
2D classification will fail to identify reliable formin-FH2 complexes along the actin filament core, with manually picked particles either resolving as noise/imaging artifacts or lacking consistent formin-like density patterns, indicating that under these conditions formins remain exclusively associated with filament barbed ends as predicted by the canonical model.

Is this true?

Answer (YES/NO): NO